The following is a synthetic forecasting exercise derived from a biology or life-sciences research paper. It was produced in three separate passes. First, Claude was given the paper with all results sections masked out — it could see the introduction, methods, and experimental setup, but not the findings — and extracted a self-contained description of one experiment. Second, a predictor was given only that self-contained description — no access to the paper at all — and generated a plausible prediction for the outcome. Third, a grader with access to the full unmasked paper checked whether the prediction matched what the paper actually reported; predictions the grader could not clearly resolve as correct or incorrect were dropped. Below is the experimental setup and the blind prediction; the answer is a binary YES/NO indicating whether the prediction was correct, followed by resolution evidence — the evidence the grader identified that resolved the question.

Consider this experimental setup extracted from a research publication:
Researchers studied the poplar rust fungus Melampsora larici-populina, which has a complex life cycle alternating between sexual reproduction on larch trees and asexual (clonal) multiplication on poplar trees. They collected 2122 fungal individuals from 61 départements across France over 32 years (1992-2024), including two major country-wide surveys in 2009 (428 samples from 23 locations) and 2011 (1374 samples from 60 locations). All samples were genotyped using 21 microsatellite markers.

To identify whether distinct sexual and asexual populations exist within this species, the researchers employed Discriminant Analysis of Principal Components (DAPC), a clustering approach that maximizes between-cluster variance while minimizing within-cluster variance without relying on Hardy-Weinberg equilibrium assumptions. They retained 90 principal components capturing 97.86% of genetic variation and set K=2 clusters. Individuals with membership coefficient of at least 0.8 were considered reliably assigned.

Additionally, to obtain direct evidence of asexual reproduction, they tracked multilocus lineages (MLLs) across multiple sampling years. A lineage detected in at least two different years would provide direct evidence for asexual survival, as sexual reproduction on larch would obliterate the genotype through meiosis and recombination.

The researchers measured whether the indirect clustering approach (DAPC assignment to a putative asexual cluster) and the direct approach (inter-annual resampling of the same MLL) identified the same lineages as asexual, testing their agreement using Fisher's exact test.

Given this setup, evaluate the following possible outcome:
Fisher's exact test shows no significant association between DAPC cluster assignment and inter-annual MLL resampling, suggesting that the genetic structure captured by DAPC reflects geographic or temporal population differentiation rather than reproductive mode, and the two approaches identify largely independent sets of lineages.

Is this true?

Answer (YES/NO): NO